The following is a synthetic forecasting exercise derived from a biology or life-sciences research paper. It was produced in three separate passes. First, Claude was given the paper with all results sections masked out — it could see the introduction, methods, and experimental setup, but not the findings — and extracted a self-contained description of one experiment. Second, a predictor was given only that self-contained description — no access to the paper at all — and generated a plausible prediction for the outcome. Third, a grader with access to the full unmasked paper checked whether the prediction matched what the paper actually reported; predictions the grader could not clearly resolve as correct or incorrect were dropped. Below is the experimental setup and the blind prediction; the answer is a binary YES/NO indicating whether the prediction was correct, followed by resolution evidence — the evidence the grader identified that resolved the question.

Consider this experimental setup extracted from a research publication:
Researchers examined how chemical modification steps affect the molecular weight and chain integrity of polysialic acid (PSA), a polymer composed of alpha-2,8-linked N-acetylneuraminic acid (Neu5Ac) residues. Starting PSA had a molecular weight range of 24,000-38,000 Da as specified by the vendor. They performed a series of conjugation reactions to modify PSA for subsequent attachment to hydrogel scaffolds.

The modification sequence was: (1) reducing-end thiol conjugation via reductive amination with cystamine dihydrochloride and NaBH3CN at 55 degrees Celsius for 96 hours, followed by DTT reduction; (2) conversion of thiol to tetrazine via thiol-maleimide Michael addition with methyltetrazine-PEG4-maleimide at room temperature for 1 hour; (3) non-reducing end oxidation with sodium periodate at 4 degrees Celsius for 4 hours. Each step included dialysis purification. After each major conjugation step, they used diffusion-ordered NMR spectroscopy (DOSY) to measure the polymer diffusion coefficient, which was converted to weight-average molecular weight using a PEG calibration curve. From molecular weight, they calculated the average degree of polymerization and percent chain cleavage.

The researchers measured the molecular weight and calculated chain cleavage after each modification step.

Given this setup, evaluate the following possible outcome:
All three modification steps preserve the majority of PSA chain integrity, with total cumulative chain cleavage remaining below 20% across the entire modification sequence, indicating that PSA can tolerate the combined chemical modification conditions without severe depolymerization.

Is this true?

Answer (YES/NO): NO